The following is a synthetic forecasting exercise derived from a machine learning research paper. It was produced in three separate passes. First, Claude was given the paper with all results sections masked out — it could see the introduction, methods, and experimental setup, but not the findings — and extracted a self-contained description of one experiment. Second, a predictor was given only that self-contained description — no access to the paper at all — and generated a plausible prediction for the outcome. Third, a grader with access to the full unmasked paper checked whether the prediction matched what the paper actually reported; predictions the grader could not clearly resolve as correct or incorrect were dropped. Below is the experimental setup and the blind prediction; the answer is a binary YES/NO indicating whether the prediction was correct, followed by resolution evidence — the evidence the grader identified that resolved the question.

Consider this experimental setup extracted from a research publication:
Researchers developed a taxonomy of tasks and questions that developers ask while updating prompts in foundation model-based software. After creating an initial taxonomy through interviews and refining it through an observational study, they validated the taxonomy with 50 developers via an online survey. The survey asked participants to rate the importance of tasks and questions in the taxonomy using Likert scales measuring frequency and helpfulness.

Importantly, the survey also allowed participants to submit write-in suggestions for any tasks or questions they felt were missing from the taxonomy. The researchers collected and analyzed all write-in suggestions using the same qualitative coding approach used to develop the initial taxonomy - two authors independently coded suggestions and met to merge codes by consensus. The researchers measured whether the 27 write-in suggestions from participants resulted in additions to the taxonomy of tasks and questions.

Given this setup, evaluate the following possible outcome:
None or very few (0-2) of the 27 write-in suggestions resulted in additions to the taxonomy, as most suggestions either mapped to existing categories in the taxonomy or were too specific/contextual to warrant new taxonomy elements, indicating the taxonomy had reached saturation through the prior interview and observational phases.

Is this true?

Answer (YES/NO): YES